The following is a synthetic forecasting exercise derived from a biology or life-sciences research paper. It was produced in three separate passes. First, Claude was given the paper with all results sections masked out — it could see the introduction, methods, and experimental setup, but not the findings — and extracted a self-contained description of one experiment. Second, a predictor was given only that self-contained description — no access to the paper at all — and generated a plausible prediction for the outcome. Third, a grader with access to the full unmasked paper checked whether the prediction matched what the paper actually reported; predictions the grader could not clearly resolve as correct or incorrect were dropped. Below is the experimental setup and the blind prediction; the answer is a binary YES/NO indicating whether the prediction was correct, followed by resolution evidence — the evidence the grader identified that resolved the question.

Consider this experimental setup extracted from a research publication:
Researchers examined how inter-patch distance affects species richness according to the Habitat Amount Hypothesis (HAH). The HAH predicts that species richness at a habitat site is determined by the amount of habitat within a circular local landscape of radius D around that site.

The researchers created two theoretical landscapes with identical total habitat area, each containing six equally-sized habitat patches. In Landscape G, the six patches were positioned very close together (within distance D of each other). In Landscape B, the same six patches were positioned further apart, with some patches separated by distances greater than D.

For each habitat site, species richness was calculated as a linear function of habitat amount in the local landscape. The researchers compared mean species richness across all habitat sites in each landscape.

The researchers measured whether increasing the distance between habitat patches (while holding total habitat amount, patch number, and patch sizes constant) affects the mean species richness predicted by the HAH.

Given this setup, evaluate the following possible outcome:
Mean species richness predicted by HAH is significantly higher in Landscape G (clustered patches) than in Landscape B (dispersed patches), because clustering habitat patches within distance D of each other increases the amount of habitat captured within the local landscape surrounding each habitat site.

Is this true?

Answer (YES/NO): NO